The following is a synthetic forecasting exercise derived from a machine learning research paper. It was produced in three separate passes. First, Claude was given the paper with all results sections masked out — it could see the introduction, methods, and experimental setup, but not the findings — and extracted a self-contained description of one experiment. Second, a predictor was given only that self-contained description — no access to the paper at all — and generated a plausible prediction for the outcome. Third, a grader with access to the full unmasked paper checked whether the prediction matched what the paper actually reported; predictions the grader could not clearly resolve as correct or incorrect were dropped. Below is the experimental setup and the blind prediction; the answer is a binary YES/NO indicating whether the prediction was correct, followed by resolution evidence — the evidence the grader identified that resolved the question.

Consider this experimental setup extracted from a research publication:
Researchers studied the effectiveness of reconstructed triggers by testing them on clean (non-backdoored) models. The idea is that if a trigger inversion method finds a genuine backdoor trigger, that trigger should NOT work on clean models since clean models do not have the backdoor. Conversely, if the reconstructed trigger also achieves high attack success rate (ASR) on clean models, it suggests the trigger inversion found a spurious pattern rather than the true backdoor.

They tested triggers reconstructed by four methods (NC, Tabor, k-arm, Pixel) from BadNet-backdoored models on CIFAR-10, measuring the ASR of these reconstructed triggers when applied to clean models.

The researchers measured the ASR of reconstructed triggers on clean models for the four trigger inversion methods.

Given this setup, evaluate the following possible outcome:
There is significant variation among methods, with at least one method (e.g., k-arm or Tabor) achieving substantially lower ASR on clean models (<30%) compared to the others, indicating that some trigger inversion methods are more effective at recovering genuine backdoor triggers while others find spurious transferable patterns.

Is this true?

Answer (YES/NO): NO